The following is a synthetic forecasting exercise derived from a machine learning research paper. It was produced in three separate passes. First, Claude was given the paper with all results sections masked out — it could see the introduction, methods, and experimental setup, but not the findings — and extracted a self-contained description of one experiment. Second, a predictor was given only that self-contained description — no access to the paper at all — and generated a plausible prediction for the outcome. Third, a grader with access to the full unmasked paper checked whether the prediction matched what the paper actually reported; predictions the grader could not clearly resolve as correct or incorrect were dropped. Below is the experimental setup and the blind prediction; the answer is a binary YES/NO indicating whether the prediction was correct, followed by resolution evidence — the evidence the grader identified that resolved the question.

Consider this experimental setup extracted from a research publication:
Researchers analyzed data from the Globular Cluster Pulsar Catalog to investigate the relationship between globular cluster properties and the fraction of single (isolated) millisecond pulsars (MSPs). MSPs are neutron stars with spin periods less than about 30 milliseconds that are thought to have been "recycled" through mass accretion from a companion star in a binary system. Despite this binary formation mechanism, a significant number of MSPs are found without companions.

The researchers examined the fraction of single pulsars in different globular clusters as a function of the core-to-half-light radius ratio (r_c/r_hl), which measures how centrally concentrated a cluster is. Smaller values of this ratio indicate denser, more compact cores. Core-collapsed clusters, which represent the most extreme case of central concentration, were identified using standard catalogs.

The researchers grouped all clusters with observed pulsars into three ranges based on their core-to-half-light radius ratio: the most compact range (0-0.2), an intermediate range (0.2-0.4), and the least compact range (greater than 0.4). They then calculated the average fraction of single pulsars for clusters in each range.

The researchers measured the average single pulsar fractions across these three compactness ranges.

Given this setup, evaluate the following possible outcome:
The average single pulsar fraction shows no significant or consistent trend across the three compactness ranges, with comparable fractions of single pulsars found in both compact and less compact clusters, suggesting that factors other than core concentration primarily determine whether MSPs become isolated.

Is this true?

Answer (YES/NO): NO